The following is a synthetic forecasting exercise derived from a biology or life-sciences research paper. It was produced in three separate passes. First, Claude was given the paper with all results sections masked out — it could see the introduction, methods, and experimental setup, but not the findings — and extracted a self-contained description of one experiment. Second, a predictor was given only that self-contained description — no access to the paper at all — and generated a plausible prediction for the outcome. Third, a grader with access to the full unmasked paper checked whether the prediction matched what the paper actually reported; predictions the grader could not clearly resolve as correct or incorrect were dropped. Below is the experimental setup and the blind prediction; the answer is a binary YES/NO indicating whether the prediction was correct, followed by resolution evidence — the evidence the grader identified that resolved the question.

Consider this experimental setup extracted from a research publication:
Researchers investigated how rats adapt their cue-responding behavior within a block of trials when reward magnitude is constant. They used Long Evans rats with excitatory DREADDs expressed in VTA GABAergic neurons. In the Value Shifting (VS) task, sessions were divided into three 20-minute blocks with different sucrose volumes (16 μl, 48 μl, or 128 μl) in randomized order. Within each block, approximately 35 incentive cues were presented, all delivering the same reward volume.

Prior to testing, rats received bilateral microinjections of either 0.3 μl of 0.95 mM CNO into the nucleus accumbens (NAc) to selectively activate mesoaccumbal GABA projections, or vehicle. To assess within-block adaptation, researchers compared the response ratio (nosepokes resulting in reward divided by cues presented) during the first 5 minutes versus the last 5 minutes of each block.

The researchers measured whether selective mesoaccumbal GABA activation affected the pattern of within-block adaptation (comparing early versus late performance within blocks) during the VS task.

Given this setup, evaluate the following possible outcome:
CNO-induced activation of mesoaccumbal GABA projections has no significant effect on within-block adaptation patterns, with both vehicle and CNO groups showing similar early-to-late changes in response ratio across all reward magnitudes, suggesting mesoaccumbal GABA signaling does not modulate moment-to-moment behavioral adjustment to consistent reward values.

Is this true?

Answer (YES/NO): NO